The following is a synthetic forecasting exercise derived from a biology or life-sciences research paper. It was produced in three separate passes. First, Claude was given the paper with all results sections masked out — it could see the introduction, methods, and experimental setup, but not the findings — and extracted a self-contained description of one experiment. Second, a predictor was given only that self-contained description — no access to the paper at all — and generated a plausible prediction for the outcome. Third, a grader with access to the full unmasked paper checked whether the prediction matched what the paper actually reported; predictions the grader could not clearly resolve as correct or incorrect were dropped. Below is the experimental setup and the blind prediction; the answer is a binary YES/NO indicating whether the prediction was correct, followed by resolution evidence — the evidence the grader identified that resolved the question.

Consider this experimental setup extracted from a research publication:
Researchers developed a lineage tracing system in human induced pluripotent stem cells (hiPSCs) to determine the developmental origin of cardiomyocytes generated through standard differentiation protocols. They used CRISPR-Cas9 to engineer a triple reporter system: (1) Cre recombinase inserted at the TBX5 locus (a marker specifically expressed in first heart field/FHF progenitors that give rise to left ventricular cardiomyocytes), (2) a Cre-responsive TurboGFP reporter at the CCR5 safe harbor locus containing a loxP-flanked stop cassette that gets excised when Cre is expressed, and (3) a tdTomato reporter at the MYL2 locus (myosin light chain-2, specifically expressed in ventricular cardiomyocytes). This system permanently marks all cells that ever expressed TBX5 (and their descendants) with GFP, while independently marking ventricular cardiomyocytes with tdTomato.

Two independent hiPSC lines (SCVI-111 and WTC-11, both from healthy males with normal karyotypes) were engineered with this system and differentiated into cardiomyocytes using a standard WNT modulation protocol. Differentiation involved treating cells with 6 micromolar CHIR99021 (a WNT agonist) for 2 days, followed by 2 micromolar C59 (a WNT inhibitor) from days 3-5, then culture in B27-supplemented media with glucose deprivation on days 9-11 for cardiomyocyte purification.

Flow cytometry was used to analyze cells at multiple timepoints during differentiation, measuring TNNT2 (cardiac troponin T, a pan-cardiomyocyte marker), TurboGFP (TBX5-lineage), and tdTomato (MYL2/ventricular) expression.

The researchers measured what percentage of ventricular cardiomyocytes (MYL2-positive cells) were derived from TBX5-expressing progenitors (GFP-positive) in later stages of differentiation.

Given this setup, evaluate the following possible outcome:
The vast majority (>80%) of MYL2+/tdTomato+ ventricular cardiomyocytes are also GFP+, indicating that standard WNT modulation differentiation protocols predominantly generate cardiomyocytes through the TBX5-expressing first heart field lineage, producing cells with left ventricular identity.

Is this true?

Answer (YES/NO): YES